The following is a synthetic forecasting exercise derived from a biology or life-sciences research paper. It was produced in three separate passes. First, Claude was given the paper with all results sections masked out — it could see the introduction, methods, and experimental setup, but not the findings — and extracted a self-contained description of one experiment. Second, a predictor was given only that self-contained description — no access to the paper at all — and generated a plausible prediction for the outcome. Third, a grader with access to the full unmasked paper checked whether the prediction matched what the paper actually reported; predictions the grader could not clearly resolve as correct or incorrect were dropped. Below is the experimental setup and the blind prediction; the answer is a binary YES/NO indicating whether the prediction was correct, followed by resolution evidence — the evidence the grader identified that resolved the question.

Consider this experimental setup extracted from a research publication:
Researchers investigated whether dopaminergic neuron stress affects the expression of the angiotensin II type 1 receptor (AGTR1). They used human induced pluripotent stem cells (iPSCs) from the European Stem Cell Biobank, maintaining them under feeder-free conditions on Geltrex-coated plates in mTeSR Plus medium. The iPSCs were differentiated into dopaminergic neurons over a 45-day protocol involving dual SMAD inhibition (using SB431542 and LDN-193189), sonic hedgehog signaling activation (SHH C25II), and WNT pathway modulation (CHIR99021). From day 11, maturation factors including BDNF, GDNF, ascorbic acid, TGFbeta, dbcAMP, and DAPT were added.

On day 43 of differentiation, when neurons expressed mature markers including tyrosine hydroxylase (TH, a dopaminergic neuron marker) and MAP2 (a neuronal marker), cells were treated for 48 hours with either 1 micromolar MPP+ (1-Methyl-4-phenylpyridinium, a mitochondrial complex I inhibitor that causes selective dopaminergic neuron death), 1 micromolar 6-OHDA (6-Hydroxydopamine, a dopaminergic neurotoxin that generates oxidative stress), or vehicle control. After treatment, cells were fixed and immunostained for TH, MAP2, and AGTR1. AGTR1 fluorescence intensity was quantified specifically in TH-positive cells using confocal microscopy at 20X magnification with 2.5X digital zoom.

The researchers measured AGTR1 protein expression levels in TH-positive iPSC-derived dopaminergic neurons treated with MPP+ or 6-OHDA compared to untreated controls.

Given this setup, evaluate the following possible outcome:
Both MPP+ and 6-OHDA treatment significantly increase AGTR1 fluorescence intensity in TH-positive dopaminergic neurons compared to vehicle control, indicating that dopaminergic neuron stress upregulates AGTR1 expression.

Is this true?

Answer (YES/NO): YES